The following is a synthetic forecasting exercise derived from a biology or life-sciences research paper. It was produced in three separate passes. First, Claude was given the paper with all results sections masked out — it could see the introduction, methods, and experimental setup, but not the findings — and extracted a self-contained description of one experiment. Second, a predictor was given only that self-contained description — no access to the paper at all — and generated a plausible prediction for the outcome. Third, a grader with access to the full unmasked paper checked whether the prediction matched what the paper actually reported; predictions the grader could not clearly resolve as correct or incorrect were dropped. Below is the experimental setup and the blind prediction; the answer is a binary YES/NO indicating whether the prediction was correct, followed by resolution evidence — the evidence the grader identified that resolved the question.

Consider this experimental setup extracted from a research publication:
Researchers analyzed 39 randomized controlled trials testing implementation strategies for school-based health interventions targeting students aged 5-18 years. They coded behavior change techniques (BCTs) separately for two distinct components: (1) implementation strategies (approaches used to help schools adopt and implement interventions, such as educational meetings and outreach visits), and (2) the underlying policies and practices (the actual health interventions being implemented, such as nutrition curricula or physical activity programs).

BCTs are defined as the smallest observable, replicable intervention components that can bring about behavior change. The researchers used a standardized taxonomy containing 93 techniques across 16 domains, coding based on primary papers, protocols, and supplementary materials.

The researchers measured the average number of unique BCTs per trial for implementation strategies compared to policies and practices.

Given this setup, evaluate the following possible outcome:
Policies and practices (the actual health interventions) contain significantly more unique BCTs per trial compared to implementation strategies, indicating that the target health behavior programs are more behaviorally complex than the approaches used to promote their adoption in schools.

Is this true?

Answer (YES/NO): NO